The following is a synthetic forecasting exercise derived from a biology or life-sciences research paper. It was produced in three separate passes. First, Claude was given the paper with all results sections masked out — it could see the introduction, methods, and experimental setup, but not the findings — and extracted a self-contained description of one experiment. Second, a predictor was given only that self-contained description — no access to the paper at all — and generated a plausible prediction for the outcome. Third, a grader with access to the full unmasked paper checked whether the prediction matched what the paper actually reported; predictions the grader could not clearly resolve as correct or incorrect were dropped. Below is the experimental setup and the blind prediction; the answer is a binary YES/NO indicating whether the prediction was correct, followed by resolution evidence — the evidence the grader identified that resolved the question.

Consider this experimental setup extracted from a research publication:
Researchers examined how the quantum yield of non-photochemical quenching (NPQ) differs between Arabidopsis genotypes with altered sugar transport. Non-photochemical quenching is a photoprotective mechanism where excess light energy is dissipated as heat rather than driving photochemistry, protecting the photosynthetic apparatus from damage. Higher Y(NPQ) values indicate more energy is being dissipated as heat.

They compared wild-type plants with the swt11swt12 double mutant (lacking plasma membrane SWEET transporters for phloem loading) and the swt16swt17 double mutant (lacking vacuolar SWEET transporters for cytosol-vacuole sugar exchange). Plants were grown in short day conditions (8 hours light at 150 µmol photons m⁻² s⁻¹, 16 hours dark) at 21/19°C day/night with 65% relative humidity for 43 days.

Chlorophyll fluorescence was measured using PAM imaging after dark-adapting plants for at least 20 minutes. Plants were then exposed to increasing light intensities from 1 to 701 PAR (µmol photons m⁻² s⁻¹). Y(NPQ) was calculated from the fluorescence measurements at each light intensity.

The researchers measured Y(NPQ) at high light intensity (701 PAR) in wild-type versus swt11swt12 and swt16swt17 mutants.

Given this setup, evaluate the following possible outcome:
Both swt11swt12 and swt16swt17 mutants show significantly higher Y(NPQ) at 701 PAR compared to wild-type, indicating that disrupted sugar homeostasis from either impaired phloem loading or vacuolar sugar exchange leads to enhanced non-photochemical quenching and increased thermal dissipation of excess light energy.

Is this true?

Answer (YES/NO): NO